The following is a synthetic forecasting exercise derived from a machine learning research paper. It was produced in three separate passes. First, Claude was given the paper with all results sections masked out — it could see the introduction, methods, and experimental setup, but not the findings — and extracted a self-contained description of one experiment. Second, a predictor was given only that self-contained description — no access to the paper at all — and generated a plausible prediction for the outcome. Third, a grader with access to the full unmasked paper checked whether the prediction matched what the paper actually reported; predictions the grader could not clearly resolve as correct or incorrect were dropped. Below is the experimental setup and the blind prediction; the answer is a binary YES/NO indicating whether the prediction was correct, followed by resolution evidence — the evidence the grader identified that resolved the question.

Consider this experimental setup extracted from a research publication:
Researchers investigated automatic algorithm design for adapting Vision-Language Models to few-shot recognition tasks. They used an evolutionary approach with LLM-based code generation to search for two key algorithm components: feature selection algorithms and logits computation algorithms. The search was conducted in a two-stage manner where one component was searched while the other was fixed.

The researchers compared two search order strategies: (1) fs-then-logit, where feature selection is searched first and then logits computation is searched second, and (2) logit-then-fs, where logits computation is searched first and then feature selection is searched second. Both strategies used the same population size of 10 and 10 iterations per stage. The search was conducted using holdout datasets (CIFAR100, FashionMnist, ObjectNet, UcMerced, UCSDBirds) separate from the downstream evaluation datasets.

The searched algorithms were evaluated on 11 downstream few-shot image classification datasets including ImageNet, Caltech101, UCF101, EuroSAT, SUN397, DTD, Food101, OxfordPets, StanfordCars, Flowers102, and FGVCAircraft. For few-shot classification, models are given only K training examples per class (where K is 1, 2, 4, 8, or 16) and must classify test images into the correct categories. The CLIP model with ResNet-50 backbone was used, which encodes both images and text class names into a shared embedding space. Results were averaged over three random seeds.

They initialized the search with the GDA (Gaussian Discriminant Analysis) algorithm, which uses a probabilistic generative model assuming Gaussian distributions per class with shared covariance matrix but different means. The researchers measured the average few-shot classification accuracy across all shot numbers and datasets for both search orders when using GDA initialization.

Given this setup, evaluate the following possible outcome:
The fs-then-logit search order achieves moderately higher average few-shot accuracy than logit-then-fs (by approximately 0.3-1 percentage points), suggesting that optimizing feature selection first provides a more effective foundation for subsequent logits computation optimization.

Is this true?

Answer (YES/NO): YES